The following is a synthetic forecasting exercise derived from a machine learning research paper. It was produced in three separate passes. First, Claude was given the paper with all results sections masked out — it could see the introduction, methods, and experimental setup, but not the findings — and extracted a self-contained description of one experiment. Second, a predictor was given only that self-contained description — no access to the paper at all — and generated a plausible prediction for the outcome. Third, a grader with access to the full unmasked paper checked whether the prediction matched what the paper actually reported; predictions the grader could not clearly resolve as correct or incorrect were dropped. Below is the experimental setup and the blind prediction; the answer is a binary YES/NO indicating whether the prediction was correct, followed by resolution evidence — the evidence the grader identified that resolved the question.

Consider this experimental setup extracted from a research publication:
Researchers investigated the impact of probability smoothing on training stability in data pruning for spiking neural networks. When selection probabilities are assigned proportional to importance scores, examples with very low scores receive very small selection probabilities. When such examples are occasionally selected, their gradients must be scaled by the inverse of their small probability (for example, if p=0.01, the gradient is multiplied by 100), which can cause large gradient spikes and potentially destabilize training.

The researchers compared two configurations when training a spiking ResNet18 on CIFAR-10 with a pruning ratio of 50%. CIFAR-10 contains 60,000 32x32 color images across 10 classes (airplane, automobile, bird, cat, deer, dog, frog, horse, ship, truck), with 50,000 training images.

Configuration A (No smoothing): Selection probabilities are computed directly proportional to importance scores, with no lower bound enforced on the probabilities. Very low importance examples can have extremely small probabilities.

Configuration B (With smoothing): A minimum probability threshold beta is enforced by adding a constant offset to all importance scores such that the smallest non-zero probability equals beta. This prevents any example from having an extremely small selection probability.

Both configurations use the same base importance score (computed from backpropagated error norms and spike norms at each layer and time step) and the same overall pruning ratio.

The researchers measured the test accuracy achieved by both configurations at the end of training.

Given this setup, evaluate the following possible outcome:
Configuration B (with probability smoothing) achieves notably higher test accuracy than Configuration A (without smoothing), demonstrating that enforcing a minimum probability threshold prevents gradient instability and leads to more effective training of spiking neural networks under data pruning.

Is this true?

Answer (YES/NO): YES